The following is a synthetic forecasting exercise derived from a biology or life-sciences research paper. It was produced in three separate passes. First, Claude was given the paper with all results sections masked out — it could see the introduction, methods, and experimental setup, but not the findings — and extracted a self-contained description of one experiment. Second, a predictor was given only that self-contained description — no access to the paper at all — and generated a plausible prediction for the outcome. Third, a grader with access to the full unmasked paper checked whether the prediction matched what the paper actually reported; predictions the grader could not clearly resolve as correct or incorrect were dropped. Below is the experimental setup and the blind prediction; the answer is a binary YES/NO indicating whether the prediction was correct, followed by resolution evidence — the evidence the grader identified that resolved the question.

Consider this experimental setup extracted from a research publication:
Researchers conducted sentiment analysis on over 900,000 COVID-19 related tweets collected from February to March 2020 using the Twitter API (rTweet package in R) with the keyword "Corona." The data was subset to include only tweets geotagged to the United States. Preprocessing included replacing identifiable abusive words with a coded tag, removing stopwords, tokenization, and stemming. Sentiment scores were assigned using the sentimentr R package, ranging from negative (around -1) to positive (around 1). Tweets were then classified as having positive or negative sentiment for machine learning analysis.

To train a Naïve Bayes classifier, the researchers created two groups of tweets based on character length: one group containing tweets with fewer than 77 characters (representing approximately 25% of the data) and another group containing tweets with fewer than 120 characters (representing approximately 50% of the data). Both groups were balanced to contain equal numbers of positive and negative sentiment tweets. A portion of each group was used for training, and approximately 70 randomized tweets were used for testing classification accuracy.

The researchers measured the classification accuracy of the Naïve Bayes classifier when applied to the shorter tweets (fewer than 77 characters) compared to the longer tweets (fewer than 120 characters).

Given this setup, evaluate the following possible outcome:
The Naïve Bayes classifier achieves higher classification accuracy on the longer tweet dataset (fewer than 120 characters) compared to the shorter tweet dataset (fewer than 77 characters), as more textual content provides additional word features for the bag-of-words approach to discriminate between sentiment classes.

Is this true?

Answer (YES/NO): NO